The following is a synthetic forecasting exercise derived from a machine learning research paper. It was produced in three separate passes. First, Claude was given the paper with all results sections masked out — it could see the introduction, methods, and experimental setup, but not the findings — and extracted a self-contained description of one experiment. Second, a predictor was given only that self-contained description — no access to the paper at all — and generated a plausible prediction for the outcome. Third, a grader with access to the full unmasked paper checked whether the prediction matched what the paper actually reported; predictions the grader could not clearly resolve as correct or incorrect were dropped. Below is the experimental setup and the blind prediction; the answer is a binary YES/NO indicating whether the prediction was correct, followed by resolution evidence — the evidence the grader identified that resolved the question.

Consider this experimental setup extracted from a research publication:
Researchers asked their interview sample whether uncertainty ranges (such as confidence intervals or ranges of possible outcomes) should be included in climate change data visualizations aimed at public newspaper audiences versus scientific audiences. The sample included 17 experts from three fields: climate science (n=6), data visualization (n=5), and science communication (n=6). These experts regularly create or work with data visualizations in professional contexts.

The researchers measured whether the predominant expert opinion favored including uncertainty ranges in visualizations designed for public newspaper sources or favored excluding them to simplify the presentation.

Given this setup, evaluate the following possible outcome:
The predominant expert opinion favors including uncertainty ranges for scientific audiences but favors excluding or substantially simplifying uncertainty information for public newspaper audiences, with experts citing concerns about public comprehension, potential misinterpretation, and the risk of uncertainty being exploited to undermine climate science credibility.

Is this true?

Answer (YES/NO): NO